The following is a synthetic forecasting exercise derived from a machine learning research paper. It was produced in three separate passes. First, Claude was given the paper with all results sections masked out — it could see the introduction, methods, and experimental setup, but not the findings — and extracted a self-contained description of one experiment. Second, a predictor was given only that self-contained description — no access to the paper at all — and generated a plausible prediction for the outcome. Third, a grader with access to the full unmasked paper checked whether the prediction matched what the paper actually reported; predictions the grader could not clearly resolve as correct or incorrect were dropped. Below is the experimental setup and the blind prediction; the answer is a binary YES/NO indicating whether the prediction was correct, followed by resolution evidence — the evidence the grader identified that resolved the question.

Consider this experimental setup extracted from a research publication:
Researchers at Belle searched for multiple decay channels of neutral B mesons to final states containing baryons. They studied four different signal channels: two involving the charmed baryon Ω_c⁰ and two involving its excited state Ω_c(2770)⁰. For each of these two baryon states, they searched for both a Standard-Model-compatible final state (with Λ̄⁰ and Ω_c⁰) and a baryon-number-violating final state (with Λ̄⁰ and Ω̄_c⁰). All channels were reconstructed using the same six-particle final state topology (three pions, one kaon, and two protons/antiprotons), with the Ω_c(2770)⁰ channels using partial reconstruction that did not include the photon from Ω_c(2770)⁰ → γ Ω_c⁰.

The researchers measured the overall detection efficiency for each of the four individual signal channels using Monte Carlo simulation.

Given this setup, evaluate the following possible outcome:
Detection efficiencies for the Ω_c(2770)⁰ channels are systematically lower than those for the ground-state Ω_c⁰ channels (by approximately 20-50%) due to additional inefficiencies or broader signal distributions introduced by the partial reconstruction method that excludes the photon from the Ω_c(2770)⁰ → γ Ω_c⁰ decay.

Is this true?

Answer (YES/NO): NO